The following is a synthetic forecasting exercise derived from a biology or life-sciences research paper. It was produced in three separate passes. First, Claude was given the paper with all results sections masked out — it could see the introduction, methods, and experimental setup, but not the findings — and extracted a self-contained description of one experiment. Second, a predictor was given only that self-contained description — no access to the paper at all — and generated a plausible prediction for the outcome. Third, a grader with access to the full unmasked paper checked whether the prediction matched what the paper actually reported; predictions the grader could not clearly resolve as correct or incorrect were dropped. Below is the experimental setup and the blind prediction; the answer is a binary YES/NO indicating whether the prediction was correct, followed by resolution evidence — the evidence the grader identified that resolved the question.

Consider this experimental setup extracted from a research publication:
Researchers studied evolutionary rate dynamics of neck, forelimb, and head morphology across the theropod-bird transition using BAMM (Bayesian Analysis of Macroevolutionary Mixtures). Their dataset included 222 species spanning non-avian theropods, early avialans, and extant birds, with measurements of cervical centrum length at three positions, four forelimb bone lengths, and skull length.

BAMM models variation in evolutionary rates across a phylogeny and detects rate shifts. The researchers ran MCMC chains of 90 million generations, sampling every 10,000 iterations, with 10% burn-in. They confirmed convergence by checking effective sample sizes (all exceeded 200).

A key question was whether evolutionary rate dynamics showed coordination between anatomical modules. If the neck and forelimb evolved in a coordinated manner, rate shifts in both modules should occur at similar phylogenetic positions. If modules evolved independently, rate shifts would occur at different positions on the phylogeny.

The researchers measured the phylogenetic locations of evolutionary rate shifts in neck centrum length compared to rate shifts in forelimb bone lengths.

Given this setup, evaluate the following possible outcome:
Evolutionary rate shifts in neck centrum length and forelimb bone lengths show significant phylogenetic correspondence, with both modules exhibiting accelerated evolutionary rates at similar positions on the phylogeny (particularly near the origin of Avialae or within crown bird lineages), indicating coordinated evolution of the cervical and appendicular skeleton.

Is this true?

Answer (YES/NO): NO